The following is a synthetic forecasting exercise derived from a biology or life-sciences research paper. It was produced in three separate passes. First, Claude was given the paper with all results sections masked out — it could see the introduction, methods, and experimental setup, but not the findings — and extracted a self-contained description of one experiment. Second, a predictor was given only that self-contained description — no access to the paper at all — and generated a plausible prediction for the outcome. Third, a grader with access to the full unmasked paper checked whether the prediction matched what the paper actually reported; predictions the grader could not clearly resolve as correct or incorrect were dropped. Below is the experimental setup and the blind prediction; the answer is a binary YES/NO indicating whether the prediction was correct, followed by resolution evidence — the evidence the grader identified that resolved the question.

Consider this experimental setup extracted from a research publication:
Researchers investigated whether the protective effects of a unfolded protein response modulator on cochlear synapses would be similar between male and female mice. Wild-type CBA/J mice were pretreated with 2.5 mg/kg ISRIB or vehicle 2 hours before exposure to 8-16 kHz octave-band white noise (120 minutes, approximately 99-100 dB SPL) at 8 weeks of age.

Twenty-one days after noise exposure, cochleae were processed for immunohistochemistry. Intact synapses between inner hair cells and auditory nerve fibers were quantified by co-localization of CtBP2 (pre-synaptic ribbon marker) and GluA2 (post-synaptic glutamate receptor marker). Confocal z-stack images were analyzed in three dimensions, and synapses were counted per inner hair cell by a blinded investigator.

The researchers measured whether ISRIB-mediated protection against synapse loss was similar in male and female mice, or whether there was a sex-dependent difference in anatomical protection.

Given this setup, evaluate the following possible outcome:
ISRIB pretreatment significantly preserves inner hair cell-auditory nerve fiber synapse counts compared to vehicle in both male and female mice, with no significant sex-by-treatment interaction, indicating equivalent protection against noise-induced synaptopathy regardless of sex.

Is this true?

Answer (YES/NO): YES